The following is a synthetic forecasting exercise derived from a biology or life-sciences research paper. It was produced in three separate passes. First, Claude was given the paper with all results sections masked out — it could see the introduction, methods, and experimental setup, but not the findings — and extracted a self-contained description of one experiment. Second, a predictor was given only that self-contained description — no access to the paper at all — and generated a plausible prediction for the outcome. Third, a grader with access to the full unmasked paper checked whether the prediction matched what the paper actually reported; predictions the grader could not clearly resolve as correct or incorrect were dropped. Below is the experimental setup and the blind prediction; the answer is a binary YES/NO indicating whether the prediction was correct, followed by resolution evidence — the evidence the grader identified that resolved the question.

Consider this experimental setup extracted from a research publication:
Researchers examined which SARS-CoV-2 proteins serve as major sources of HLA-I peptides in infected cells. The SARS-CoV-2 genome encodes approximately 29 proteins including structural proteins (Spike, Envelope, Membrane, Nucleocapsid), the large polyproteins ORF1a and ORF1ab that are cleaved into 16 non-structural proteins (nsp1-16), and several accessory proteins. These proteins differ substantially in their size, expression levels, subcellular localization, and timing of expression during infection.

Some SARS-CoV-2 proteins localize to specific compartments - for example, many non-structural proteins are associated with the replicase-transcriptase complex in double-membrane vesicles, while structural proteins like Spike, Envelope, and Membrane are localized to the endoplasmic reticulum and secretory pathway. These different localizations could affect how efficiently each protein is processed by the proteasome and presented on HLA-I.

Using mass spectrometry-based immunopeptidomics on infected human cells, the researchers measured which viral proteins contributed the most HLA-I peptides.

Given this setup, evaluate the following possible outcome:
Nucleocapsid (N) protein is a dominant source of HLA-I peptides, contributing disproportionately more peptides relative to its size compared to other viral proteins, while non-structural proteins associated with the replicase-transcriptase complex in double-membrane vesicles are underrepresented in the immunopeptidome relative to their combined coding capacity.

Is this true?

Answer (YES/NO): NO